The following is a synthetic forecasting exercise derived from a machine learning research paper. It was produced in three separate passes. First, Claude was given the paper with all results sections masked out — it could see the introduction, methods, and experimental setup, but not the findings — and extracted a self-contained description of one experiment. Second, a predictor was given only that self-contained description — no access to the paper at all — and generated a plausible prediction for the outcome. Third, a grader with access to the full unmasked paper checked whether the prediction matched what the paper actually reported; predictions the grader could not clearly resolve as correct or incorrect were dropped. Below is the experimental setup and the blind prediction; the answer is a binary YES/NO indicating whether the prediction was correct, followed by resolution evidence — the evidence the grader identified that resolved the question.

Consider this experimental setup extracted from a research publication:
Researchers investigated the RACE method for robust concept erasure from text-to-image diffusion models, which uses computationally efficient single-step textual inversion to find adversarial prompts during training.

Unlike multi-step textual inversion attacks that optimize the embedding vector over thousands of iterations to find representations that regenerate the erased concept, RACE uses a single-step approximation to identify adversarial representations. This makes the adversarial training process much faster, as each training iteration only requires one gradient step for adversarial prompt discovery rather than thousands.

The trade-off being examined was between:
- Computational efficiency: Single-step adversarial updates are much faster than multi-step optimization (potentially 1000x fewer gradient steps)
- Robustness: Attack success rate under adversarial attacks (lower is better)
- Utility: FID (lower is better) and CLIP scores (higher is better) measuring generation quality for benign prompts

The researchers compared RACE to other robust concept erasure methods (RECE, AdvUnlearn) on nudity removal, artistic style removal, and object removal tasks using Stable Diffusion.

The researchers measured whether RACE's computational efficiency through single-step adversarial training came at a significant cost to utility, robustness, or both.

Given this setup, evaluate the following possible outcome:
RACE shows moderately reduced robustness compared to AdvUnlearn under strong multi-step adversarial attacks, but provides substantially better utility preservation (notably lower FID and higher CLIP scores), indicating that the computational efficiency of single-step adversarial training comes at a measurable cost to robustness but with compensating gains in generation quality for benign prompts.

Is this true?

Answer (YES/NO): NO